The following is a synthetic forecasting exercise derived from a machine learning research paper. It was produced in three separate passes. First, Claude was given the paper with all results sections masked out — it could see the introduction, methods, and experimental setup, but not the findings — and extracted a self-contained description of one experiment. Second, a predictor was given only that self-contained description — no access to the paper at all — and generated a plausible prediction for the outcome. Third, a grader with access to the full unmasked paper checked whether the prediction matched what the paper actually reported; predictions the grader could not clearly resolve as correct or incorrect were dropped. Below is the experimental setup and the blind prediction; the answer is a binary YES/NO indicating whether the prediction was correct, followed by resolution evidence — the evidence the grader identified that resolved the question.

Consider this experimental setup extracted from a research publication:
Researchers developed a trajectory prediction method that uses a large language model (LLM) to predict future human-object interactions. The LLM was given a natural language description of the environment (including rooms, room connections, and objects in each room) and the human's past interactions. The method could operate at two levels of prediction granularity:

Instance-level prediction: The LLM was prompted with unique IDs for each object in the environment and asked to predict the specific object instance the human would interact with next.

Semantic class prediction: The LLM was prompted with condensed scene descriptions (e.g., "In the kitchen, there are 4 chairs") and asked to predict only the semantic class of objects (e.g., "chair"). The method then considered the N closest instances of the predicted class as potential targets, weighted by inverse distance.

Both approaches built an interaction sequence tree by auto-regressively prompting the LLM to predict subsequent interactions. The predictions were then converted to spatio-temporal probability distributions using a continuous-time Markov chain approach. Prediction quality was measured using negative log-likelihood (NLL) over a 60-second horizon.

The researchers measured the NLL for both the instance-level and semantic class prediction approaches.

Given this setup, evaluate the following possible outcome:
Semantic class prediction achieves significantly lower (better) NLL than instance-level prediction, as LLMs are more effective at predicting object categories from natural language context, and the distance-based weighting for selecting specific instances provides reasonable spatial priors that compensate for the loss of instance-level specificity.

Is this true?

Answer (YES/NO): YES